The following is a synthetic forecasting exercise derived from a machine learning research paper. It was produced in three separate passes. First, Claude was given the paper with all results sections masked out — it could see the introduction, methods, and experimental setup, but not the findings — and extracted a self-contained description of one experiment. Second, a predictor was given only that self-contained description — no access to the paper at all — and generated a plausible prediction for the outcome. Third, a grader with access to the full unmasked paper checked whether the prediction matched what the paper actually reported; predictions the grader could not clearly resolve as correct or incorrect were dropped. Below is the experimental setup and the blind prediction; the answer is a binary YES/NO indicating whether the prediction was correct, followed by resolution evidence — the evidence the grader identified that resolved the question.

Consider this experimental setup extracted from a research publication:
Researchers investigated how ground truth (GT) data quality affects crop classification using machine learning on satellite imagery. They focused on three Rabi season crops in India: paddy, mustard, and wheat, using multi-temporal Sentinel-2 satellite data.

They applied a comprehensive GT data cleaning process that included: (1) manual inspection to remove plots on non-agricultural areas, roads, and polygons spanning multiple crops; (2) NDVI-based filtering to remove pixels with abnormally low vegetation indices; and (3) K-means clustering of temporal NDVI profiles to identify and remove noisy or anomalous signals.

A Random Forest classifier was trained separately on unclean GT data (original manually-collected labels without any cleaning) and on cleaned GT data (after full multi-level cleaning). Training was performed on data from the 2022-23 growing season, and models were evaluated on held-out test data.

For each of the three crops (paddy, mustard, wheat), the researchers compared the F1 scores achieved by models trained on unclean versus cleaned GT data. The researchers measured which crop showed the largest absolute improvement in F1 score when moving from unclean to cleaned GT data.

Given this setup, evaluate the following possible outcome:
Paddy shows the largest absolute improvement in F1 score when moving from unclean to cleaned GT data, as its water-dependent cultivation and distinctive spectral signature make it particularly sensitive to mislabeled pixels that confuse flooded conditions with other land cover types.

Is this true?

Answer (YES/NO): NO